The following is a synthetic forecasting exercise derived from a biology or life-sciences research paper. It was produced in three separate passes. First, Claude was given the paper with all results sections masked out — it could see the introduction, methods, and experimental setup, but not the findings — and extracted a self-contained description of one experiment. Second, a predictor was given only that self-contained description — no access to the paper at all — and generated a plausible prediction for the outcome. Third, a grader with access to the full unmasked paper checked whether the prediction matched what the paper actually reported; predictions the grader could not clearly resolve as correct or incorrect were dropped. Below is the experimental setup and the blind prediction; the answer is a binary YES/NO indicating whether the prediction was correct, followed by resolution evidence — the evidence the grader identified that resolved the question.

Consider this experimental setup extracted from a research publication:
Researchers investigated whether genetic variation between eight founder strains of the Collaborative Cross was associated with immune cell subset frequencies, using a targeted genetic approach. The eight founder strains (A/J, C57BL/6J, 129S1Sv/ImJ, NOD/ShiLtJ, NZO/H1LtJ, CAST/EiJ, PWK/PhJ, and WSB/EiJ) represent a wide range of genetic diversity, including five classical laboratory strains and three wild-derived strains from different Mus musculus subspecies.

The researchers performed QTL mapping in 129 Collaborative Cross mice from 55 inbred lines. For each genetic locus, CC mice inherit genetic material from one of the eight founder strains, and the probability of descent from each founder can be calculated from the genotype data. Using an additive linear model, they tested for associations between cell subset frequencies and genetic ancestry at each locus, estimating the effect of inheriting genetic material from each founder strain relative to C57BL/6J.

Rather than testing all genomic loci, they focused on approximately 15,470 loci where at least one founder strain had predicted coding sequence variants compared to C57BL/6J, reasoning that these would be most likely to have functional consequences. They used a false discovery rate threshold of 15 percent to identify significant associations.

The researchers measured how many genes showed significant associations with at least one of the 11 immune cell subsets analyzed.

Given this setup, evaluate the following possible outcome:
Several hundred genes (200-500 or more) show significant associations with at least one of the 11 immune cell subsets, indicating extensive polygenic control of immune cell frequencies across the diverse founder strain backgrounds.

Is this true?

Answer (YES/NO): YES